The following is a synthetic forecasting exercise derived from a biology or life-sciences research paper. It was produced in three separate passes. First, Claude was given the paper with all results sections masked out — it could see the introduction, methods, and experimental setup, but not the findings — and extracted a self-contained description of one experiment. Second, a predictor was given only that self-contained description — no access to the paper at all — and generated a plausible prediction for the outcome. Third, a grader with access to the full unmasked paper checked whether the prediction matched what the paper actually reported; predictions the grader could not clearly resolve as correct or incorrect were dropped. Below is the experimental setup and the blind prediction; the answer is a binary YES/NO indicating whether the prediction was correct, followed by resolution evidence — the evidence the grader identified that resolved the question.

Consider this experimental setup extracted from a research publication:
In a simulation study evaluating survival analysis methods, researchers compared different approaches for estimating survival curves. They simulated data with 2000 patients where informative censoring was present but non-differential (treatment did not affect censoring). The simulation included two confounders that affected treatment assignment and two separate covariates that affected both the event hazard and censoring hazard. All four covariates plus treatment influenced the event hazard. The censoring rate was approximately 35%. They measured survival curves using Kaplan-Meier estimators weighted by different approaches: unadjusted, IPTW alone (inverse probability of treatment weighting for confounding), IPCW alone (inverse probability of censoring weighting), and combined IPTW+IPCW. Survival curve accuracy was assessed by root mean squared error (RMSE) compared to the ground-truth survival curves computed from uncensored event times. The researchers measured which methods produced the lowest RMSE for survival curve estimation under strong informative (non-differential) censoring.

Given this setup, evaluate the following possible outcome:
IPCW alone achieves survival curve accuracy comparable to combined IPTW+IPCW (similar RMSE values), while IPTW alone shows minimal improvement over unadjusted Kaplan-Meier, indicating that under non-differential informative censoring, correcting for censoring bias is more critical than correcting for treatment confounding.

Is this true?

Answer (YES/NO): YES